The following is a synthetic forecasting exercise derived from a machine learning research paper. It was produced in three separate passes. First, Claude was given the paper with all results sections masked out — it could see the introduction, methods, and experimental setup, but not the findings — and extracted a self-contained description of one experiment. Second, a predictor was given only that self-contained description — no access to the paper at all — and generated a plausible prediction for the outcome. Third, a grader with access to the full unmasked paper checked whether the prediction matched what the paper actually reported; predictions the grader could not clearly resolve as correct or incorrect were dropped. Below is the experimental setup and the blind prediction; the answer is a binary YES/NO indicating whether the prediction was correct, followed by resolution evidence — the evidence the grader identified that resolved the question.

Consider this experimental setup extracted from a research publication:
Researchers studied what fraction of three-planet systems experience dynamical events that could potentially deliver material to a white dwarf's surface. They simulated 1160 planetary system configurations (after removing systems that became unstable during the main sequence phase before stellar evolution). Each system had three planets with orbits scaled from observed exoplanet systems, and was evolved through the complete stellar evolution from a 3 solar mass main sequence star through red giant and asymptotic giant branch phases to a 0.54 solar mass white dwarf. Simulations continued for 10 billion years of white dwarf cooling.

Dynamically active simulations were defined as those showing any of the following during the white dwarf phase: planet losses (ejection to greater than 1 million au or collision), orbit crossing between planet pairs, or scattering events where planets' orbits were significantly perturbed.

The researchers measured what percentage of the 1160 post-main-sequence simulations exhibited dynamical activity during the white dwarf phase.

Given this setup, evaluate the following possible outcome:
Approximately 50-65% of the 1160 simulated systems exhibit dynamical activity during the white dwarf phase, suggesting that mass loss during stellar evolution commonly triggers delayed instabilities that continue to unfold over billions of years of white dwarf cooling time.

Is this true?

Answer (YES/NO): NO